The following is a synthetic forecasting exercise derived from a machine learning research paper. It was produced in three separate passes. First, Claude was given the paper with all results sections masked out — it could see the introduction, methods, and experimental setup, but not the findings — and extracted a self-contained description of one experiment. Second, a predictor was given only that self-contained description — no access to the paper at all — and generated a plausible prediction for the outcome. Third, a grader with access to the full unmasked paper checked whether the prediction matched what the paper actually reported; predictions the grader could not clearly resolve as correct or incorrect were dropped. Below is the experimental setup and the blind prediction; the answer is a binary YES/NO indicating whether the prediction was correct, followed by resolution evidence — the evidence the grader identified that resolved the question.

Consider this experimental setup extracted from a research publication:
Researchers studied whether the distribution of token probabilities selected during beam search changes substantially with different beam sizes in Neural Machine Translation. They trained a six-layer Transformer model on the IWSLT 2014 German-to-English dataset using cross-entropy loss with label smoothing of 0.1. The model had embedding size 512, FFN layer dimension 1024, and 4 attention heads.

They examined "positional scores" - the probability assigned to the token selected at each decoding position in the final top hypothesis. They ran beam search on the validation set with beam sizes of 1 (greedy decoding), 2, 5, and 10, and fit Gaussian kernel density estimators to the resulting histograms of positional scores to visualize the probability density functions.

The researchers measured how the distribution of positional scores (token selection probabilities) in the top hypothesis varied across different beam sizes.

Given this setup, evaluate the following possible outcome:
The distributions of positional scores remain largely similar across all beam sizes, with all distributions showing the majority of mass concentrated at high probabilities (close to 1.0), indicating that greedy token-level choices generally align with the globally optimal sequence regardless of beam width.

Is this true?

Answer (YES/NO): NO